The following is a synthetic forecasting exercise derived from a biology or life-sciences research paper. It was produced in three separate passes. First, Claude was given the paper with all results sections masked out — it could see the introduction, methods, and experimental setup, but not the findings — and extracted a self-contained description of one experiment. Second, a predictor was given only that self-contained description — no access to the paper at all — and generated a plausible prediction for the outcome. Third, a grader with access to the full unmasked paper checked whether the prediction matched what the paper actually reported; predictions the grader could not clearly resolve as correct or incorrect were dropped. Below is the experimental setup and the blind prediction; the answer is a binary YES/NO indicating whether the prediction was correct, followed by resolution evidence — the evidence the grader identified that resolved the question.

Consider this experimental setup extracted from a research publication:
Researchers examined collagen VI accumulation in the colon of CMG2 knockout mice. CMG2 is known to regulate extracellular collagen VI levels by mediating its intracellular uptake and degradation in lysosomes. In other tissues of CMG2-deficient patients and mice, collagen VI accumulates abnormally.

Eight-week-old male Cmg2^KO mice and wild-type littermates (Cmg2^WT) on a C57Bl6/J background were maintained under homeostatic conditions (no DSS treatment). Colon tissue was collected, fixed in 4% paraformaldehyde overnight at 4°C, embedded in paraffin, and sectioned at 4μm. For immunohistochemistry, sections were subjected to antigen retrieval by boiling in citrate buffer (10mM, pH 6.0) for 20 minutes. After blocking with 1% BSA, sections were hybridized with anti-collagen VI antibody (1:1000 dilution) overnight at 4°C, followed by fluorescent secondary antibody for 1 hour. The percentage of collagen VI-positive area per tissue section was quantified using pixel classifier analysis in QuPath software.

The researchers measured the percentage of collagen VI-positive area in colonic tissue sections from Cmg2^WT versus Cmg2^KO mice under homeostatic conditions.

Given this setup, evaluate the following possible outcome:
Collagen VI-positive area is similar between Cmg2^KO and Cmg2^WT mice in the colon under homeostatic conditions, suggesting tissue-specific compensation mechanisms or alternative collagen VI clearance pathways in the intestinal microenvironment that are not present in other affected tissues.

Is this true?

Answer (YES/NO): YES